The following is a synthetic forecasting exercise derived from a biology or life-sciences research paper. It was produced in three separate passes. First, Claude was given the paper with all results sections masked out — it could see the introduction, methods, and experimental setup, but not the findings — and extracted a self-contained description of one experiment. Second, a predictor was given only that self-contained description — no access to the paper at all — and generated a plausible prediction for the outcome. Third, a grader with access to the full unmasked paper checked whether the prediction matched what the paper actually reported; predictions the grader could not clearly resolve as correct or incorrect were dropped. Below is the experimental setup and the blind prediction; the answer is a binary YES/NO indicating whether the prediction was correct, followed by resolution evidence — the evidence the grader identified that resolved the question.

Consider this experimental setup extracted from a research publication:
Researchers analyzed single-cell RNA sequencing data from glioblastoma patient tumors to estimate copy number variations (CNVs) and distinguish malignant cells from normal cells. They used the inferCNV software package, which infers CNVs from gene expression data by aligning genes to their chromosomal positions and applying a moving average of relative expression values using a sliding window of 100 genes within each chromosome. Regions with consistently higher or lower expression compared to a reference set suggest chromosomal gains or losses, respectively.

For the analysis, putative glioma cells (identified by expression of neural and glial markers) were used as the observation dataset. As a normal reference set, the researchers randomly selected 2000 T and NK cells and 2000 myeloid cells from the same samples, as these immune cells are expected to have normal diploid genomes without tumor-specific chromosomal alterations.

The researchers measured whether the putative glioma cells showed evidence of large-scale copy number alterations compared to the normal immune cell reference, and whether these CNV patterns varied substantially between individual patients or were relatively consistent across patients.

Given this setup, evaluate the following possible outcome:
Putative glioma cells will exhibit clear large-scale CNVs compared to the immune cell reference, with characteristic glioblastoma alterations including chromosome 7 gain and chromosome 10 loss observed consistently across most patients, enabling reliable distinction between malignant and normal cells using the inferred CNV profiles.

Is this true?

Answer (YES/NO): YES